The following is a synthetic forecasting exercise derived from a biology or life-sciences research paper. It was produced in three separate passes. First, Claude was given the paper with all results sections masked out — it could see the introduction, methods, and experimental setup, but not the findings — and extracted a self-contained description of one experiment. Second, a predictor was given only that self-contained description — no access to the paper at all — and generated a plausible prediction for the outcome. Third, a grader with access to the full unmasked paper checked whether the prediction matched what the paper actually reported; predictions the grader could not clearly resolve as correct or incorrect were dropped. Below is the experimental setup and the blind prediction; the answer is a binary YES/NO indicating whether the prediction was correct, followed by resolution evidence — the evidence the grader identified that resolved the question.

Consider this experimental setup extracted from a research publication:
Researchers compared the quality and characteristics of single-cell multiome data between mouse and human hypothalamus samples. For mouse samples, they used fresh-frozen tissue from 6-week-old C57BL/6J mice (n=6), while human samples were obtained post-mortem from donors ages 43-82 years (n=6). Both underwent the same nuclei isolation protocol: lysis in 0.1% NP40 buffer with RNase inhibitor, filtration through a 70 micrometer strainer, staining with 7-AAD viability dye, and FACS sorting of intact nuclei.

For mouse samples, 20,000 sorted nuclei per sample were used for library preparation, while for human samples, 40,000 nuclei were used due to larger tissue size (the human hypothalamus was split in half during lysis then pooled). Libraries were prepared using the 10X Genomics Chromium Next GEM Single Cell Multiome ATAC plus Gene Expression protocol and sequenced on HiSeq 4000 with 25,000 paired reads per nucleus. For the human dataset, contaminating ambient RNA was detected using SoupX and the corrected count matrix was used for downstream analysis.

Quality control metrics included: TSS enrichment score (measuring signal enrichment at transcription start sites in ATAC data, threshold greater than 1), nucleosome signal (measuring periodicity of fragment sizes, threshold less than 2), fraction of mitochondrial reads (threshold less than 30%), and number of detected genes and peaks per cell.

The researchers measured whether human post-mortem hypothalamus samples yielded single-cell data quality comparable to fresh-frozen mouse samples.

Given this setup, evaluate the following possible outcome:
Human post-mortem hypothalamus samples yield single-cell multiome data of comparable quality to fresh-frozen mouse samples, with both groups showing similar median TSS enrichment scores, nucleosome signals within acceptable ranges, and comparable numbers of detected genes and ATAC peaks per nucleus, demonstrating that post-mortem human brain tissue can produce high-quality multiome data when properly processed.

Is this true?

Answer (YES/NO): NO